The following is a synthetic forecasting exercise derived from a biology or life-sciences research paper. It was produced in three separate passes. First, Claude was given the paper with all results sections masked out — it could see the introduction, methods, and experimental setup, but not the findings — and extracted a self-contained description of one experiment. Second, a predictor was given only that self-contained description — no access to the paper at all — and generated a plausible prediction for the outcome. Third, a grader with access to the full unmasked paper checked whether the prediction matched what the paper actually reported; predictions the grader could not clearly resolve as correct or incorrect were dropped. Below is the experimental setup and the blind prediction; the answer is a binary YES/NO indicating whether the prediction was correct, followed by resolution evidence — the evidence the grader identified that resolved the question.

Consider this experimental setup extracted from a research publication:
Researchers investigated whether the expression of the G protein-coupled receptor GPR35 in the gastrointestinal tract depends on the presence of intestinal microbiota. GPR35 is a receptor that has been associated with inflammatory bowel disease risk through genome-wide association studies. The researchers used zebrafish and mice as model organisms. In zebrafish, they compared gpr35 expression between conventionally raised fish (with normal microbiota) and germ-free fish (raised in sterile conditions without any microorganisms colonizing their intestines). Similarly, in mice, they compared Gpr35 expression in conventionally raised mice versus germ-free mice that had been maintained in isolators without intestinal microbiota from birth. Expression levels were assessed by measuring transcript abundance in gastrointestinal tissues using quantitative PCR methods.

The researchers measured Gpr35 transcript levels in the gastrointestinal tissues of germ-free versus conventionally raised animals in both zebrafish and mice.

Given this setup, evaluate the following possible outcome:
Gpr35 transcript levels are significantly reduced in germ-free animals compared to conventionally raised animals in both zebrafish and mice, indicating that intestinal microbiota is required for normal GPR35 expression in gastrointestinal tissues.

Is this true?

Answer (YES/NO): YES